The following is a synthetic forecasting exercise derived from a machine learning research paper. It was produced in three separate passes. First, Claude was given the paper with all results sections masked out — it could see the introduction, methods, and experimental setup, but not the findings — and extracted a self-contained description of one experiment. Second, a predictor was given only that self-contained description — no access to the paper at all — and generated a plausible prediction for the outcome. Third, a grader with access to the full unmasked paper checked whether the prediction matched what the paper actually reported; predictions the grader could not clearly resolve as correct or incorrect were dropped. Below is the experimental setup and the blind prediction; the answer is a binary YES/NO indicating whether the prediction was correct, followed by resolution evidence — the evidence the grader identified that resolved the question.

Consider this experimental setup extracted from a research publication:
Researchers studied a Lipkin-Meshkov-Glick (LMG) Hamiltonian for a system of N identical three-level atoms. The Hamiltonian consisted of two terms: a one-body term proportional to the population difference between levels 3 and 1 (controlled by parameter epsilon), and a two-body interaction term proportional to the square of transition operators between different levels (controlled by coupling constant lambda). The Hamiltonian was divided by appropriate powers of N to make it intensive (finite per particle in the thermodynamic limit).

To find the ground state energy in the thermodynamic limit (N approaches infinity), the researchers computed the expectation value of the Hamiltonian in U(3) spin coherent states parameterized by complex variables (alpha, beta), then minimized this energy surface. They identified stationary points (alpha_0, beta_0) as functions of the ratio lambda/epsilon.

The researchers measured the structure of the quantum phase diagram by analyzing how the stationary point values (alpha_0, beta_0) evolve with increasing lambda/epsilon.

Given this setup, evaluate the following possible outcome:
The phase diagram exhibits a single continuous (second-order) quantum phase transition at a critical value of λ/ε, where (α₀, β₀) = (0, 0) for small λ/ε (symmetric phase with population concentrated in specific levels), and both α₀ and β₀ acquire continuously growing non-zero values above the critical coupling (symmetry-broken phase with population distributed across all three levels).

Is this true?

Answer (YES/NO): NO